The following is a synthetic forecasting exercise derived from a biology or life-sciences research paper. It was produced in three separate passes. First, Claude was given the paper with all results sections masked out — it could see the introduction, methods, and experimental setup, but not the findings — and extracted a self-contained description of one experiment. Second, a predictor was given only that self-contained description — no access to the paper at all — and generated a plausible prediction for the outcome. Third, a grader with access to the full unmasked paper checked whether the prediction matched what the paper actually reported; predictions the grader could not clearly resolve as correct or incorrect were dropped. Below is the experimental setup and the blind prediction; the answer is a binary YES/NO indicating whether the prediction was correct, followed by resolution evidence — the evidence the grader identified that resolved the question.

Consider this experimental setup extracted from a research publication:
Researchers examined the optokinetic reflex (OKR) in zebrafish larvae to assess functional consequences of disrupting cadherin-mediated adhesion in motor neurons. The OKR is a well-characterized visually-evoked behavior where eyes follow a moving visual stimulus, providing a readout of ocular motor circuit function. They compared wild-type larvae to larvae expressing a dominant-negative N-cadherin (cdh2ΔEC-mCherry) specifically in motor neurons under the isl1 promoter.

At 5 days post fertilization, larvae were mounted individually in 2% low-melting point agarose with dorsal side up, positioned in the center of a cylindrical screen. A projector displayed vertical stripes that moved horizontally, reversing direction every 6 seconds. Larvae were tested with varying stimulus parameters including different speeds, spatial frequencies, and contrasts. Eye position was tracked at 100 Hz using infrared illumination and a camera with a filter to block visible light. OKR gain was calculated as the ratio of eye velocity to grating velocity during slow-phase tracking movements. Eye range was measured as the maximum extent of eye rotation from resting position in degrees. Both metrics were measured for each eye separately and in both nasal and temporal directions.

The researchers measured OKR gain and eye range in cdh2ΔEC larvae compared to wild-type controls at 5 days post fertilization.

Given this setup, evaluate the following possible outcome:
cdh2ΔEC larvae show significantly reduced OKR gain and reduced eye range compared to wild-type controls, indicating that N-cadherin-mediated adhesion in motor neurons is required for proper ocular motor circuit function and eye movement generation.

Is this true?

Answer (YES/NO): NO